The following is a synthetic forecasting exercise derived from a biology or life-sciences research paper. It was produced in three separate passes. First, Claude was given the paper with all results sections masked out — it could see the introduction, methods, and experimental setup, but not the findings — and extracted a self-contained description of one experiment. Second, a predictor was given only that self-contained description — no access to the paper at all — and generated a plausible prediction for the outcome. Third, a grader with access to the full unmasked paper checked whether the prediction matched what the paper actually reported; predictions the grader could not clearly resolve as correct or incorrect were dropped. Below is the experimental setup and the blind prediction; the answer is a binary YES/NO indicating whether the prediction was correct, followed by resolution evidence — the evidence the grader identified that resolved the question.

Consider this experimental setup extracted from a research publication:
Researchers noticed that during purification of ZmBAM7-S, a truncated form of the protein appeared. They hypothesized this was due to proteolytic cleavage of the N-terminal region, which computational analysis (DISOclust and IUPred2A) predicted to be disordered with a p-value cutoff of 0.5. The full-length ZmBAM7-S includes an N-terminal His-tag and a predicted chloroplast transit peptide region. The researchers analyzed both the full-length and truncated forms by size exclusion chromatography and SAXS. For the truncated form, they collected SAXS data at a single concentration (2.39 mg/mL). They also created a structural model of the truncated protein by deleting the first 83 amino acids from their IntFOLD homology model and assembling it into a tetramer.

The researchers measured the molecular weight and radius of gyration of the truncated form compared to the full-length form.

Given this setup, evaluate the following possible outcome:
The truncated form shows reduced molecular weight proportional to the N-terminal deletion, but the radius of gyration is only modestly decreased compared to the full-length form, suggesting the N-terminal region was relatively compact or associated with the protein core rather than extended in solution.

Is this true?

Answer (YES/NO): NO